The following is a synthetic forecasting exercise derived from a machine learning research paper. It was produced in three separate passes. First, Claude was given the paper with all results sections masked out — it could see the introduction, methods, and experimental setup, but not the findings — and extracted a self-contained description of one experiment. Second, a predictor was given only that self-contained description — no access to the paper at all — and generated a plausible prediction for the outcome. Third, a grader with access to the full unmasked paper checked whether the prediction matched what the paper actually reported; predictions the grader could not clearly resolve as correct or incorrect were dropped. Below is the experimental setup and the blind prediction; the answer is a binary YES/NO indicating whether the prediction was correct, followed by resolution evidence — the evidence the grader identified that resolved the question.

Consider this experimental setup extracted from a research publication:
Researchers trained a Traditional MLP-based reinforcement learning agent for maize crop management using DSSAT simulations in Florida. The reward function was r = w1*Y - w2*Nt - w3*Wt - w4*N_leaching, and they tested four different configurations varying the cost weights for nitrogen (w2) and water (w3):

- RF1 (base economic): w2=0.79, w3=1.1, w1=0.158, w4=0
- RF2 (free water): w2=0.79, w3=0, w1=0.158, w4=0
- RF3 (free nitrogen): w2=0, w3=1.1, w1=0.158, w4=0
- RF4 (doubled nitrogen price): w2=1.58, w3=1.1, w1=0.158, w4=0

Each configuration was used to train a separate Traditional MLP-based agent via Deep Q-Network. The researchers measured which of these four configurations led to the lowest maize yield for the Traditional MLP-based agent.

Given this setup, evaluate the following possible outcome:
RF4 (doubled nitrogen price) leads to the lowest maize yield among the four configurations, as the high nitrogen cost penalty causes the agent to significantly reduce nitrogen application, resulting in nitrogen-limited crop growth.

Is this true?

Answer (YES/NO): YES